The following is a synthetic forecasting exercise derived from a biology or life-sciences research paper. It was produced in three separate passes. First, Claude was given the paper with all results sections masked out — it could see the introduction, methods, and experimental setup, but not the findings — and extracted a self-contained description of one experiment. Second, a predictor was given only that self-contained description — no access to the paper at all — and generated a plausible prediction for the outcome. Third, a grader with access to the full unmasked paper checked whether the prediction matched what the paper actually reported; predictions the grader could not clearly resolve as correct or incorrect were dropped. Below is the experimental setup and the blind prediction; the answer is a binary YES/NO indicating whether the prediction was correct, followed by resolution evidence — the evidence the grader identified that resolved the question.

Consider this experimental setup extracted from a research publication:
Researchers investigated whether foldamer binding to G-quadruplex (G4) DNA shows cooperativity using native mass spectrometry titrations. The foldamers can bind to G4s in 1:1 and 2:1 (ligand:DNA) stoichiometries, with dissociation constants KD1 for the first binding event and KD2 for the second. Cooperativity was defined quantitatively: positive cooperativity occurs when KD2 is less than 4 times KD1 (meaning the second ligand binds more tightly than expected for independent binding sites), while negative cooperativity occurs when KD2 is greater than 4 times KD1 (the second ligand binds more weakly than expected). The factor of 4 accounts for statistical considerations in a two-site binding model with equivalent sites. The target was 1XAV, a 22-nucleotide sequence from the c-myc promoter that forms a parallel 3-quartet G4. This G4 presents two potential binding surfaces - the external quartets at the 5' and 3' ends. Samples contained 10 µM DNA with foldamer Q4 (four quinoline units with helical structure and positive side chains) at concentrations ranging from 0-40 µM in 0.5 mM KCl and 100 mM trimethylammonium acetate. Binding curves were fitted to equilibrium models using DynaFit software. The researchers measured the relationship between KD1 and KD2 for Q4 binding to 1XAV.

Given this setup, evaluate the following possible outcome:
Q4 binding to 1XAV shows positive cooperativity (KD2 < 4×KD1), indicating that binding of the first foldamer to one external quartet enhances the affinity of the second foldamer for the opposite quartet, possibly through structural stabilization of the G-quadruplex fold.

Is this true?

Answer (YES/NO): NO